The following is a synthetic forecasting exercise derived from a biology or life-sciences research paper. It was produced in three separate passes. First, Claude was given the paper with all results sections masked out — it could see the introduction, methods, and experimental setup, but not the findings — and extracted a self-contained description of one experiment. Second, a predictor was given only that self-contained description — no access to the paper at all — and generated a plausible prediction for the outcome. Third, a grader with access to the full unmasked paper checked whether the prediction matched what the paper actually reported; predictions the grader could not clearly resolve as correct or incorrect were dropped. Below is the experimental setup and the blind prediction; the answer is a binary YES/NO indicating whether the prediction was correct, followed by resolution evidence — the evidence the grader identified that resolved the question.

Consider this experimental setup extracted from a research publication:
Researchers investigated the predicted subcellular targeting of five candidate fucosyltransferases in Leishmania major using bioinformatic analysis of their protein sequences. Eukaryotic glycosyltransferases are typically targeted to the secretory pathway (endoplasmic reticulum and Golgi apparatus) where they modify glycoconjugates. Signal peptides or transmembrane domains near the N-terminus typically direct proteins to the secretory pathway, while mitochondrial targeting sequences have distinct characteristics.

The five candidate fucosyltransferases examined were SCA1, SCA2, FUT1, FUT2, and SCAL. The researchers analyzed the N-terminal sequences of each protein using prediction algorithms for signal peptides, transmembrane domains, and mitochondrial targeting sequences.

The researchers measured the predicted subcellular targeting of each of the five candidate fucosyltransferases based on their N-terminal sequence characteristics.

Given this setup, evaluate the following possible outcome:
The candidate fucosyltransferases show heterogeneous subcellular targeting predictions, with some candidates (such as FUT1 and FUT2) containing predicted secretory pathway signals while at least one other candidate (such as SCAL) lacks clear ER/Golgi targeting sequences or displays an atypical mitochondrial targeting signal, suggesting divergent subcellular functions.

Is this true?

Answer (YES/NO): NO